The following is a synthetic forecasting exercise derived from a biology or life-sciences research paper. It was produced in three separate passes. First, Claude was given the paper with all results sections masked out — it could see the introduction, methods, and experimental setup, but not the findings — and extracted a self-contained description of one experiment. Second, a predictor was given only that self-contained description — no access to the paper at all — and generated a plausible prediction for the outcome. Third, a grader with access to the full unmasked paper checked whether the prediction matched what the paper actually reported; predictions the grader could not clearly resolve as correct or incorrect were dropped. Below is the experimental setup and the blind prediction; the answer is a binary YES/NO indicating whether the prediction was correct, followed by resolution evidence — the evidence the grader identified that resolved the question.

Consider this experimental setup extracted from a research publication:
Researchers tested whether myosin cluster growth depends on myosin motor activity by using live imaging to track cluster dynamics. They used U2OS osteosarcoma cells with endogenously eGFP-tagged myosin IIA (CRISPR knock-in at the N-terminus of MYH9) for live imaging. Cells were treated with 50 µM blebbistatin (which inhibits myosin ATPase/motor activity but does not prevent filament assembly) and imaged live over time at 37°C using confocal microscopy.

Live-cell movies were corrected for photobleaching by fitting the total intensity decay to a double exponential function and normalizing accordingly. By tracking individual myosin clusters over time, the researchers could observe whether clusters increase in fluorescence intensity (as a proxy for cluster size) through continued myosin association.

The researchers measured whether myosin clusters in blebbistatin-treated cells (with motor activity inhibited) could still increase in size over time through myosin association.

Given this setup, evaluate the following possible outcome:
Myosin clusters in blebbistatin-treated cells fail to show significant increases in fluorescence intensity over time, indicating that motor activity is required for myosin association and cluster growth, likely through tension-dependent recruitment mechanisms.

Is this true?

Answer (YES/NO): NO